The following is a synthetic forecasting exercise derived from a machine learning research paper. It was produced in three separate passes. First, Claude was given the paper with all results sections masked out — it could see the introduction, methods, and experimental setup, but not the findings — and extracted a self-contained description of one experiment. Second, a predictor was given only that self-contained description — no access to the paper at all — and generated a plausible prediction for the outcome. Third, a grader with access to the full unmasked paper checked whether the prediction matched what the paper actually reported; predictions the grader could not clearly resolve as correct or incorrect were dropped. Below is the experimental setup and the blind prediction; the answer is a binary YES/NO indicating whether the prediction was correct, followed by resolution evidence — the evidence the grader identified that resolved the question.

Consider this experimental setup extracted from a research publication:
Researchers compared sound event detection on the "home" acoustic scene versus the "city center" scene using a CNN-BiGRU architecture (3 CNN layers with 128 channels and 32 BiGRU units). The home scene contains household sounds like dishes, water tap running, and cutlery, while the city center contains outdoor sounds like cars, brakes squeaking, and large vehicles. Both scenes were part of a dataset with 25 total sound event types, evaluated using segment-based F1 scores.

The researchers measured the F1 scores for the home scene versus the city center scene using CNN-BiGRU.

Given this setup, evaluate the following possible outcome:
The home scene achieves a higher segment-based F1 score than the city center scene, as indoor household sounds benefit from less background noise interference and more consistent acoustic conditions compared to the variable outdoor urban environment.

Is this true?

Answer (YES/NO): NO